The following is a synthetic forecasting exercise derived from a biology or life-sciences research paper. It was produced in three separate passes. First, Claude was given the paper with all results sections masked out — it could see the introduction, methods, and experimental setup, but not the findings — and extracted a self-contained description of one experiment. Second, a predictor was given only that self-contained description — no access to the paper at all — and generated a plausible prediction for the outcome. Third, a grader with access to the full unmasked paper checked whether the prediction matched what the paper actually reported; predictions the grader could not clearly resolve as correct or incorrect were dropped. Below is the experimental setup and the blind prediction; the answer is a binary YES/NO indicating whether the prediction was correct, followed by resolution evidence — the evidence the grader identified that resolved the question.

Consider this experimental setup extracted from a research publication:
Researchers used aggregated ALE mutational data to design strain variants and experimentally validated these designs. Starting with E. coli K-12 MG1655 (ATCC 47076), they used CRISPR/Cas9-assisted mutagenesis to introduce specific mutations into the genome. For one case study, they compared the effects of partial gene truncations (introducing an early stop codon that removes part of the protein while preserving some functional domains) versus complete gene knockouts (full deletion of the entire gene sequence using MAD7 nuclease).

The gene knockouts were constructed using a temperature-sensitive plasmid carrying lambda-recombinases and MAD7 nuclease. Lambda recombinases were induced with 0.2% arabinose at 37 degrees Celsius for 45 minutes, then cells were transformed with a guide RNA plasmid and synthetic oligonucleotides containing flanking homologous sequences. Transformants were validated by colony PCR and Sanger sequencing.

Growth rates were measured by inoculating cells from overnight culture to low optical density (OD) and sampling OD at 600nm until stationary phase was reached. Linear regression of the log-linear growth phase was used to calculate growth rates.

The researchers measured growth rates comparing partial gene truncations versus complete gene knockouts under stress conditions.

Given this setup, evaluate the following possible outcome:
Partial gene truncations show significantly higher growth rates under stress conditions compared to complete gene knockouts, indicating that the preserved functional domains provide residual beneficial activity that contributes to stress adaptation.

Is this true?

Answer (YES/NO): NO